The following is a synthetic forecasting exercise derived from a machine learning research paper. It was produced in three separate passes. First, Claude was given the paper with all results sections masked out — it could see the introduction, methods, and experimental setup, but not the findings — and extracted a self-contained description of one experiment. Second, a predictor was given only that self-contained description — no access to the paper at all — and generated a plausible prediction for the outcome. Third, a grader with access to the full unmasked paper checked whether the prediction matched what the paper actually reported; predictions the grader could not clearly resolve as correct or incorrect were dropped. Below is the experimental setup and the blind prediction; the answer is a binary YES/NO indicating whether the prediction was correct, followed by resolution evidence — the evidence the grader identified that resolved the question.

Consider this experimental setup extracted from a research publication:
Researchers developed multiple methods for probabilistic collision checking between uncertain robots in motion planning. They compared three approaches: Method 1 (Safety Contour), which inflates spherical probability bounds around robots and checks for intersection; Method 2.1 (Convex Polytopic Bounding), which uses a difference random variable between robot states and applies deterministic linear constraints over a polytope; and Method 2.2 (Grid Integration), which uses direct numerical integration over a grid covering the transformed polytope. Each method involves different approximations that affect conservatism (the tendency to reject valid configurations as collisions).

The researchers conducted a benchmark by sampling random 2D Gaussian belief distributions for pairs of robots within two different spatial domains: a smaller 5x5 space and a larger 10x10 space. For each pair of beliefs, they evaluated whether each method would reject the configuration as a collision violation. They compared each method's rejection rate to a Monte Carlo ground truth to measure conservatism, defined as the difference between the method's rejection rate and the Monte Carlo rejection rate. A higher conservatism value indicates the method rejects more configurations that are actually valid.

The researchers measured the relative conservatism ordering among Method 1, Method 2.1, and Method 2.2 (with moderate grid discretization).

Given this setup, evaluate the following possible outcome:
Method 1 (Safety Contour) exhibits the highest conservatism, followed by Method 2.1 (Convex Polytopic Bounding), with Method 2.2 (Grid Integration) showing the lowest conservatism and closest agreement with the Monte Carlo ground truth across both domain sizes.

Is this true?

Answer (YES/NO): YES